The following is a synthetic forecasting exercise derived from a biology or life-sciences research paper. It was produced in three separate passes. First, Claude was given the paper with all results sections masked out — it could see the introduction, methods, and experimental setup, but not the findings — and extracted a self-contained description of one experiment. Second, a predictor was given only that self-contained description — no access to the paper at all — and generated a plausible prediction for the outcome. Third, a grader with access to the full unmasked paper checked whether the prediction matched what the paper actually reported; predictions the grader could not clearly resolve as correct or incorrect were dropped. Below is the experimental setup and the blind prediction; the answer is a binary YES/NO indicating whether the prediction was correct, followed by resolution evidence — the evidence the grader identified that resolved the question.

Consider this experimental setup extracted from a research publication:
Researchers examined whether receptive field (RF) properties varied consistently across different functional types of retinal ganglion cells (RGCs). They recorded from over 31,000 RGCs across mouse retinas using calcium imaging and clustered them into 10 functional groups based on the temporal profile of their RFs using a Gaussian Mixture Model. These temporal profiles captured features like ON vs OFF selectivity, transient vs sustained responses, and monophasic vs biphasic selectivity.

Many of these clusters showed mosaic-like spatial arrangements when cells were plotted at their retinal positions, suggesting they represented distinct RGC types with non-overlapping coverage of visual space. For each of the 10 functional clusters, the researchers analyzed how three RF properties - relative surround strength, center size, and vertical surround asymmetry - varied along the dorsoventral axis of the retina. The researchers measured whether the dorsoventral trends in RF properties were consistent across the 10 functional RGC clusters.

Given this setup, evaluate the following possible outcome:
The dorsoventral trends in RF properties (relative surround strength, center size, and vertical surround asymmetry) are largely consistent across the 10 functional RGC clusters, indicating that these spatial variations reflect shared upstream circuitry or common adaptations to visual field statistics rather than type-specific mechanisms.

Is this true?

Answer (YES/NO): YES